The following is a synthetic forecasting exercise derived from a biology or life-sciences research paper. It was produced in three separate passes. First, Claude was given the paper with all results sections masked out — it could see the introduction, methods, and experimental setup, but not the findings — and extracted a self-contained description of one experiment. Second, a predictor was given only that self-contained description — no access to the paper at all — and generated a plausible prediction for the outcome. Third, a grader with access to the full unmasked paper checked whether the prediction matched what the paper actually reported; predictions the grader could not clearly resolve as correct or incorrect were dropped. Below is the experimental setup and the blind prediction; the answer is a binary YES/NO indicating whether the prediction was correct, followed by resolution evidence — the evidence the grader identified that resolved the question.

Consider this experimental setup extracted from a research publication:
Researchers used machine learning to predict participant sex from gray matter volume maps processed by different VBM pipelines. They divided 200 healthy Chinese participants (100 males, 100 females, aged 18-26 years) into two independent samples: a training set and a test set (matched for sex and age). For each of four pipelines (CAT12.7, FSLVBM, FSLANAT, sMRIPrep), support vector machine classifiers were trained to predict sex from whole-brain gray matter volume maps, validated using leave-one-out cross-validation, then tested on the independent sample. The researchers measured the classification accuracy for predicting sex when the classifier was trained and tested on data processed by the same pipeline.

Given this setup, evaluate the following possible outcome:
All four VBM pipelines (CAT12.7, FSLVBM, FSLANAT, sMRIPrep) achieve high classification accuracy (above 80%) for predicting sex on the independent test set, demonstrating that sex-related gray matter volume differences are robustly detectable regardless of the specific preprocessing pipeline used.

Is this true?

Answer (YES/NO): NO